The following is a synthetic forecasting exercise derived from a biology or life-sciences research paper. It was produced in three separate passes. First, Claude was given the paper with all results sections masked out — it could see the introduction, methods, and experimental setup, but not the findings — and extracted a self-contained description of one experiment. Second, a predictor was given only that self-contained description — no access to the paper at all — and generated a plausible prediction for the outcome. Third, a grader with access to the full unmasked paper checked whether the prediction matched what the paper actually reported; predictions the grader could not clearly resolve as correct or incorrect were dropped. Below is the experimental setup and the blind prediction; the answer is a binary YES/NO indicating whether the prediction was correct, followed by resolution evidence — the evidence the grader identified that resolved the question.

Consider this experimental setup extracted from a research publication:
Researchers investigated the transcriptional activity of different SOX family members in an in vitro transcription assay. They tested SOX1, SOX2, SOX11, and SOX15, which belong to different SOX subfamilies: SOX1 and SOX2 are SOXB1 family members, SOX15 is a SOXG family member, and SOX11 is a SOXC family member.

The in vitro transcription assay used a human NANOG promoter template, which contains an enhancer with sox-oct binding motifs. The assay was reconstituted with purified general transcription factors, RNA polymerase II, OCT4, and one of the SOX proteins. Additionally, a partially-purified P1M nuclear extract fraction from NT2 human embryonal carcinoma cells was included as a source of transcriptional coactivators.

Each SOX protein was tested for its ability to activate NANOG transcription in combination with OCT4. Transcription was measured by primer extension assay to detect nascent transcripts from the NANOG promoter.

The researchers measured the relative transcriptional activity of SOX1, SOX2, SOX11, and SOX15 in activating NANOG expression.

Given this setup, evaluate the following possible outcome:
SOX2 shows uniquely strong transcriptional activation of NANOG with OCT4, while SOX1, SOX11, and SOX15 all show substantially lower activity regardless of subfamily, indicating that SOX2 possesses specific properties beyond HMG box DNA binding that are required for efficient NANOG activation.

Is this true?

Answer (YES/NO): NO